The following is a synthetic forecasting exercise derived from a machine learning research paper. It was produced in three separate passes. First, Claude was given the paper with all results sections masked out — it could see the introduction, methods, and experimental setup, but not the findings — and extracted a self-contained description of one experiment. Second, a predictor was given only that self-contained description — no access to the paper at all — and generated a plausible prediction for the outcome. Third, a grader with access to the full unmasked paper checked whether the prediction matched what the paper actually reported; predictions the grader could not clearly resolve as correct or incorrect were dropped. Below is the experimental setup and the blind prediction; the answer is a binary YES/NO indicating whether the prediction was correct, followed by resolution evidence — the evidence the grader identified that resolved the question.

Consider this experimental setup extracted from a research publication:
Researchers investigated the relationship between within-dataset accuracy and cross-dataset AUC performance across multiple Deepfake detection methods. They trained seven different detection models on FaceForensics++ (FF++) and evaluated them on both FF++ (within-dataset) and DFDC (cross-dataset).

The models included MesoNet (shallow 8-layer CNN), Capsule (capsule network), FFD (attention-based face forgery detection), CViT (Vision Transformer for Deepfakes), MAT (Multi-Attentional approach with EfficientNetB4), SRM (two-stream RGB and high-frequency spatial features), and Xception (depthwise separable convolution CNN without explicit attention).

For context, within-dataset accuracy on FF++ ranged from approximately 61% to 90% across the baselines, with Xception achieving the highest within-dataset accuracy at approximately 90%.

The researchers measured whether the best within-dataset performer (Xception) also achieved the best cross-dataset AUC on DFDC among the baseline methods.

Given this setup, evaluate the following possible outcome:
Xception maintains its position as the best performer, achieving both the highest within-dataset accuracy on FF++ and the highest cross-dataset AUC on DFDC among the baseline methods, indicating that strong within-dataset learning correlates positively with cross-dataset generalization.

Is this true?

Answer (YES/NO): NO